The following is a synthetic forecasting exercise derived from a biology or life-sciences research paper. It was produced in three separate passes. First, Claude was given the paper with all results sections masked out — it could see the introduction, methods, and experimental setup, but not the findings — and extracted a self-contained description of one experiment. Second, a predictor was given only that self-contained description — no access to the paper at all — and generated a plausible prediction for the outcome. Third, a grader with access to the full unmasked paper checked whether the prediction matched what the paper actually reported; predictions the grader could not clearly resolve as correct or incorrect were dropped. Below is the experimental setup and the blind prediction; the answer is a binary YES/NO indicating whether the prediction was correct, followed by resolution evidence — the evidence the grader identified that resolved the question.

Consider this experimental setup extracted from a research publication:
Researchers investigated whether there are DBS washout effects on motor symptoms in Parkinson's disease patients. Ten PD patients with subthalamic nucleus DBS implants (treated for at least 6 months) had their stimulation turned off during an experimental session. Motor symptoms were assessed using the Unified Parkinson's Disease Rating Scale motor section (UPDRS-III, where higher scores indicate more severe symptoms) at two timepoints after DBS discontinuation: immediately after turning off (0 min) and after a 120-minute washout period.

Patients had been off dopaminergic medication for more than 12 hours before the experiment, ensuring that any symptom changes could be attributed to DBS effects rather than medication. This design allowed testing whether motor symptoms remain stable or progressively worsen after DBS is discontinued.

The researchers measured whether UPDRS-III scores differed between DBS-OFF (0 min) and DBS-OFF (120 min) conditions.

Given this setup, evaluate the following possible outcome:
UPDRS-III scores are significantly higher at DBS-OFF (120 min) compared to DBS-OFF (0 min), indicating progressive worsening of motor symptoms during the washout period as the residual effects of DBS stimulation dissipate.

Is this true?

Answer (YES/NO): YES